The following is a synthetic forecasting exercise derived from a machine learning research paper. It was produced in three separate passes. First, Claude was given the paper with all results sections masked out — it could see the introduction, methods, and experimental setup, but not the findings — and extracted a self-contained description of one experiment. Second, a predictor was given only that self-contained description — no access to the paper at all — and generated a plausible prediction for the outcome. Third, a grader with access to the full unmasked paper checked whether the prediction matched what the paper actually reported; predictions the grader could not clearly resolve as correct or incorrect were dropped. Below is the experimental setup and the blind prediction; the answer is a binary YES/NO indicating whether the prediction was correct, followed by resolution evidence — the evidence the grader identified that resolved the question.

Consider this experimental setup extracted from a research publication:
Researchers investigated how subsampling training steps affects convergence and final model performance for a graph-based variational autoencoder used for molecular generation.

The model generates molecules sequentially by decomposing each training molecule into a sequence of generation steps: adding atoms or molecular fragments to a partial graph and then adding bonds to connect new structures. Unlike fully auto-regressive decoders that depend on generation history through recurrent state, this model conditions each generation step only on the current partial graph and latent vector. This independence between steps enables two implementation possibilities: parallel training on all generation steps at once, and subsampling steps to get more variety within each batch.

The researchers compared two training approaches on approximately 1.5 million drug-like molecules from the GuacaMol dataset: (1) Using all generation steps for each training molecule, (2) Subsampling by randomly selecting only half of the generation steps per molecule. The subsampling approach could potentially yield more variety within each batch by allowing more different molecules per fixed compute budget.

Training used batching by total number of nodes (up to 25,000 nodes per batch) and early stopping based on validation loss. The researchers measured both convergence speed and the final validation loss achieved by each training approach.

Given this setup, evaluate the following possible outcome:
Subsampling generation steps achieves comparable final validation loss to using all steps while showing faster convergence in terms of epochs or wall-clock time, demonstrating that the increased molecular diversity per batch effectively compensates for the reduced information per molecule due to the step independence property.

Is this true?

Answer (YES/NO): NO